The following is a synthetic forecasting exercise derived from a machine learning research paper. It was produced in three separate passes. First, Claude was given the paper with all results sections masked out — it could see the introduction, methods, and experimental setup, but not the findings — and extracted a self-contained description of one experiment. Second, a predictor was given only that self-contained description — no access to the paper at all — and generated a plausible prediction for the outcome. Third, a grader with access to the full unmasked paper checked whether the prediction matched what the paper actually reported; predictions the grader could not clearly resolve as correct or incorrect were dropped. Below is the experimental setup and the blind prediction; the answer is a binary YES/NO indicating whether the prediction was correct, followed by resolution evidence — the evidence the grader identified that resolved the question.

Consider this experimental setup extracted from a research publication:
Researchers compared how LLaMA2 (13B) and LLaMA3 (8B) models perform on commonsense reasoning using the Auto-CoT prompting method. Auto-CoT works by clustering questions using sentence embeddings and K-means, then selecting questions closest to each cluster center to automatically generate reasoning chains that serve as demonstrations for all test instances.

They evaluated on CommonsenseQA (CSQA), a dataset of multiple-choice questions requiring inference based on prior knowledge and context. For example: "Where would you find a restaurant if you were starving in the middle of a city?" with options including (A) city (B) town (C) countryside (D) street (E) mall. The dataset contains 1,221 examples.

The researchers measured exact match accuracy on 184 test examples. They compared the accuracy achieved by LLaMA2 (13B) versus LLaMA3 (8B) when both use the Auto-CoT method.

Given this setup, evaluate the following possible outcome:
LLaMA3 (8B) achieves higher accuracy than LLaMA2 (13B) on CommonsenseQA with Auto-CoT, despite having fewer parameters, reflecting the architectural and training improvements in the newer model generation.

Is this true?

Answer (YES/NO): YES